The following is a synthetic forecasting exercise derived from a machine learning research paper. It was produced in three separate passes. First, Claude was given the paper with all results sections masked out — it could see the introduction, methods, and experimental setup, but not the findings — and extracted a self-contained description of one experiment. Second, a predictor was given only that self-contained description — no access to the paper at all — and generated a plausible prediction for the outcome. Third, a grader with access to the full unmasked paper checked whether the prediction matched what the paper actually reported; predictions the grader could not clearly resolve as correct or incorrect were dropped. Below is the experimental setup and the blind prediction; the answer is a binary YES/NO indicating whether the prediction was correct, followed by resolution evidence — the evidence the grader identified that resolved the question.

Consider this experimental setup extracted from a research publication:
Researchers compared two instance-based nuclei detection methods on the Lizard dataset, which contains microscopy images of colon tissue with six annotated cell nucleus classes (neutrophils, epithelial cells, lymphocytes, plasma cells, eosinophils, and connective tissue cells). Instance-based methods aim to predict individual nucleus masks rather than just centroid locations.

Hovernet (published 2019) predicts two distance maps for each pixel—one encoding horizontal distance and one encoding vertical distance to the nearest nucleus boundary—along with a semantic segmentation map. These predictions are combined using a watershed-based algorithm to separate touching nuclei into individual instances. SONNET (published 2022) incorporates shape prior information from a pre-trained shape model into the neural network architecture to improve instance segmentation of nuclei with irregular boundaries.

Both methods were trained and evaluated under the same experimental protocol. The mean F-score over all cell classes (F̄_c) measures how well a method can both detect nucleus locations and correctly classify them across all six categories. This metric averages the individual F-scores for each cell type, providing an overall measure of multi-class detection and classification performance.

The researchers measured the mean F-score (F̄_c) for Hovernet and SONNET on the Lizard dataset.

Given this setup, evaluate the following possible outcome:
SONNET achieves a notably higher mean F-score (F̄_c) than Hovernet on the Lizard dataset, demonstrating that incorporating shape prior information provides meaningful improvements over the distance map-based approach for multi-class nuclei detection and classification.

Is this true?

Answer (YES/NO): NO